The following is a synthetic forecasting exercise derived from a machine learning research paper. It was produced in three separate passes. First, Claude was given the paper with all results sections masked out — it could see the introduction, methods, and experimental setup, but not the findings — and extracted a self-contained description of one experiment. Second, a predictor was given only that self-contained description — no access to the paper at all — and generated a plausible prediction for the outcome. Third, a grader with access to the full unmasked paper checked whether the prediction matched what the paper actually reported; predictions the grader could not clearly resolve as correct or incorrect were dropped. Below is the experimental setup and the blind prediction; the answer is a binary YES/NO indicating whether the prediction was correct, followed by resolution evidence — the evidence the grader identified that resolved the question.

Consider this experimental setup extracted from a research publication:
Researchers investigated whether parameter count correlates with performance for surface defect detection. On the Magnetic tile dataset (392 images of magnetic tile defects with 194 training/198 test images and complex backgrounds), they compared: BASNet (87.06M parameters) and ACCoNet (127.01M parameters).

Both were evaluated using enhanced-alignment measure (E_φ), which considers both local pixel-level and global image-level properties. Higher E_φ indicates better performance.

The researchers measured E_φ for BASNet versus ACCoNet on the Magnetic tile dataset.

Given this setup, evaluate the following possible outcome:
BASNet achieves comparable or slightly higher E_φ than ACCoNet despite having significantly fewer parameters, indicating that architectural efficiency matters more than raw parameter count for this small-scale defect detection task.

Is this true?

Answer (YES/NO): YES